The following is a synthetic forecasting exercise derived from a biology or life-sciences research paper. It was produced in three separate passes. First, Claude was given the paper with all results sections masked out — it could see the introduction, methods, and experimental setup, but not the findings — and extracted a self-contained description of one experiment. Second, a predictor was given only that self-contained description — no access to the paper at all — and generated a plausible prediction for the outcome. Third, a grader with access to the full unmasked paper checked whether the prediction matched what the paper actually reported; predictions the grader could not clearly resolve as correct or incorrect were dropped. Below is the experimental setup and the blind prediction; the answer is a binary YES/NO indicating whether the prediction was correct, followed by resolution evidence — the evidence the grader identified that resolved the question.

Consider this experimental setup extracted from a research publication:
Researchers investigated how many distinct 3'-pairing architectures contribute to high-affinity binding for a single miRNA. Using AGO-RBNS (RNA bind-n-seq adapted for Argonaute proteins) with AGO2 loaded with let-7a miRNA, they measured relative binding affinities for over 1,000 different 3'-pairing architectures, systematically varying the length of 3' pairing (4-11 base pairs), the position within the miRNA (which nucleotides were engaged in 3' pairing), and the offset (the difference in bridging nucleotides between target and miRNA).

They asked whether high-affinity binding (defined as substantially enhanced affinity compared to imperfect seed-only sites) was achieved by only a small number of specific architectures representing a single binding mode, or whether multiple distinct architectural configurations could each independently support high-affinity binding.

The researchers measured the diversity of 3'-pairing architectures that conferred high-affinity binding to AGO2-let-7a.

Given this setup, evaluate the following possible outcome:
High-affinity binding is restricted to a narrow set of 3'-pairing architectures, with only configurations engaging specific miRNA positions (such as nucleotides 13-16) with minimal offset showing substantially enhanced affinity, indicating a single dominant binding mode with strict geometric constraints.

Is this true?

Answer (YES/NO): NO